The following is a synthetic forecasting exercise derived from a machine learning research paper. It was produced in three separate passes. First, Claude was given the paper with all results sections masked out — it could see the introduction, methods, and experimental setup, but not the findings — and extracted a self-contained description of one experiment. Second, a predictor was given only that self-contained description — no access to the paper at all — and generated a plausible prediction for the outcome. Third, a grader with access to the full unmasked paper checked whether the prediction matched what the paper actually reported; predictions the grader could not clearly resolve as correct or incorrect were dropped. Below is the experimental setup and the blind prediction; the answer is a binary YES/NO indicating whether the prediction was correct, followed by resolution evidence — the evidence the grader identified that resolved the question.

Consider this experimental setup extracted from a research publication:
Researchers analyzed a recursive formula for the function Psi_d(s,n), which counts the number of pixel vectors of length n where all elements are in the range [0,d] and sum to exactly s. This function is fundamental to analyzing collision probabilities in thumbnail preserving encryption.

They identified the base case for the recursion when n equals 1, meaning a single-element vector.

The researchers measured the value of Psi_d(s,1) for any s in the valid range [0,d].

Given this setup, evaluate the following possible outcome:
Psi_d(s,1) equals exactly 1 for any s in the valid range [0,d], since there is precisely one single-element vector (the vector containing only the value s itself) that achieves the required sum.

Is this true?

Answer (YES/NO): YES